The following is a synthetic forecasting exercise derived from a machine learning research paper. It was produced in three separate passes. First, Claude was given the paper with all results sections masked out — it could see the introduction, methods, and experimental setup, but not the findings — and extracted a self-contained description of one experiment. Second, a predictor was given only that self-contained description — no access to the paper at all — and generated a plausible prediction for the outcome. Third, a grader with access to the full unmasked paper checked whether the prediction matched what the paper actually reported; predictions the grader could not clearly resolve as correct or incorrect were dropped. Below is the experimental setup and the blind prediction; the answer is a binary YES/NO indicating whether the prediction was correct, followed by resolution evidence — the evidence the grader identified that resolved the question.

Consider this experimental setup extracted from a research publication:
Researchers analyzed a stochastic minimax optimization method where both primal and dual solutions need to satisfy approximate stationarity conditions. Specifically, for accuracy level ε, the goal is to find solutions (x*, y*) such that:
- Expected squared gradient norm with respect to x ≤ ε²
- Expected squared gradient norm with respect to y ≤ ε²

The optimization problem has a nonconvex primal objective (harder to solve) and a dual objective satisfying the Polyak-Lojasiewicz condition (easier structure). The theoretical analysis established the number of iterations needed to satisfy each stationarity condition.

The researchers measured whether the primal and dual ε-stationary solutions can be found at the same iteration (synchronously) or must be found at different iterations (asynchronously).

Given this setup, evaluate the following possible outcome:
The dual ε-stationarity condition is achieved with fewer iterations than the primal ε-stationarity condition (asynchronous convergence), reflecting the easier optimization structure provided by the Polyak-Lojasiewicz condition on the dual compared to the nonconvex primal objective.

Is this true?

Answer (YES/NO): YES